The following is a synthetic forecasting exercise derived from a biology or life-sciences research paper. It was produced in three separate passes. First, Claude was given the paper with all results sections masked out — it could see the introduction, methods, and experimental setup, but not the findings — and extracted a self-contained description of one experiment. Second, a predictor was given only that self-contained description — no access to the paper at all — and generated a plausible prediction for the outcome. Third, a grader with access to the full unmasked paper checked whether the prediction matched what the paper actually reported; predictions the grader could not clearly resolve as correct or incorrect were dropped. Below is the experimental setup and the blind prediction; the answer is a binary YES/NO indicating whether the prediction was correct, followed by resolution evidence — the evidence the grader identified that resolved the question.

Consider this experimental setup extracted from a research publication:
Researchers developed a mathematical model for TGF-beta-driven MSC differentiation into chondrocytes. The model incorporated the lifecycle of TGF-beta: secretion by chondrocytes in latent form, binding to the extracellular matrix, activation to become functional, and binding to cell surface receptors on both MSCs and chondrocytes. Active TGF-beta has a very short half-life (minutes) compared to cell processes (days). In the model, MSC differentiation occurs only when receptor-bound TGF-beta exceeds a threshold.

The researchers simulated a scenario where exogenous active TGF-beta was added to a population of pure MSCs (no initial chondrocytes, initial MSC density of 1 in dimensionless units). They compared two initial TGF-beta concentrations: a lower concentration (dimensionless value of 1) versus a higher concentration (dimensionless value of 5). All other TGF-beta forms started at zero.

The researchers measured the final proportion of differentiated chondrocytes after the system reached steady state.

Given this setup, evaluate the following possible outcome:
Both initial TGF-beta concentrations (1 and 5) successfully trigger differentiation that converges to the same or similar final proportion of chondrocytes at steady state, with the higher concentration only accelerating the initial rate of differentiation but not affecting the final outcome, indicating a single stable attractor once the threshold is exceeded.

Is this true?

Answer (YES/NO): NO